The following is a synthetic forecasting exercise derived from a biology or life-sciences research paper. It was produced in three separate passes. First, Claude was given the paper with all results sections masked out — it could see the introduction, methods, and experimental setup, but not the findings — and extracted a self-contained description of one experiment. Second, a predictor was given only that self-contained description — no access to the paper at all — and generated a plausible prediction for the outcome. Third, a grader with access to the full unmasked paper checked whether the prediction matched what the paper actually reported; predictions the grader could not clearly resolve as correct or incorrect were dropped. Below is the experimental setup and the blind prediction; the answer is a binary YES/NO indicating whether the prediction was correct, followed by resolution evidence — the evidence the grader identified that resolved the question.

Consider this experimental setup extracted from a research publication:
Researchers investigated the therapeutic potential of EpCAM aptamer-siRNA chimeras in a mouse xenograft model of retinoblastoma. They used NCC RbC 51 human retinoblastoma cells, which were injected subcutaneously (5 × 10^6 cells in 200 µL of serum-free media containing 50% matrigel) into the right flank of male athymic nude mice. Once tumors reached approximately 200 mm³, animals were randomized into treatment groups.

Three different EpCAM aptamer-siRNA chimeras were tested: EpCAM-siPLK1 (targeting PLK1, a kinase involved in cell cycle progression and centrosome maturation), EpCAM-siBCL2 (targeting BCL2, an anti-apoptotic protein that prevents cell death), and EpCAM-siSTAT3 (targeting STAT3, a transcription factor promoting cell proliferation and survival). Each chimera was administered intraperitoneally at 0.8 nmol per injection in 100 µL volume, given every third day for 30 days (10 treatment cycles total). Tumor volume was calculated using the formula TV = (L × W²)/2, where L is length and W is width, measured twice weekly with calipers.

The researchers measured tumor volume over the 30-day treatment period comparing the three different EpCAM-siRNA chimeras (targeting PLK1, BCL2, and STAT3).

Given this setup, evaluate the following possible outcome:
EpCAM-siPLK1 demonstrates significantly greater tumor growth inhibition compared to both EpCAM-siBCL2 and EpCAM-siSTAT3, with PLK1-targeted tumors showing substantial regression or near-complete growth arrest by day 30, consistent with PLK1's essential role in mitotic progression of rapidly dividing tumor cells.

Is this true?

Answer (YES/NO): NO